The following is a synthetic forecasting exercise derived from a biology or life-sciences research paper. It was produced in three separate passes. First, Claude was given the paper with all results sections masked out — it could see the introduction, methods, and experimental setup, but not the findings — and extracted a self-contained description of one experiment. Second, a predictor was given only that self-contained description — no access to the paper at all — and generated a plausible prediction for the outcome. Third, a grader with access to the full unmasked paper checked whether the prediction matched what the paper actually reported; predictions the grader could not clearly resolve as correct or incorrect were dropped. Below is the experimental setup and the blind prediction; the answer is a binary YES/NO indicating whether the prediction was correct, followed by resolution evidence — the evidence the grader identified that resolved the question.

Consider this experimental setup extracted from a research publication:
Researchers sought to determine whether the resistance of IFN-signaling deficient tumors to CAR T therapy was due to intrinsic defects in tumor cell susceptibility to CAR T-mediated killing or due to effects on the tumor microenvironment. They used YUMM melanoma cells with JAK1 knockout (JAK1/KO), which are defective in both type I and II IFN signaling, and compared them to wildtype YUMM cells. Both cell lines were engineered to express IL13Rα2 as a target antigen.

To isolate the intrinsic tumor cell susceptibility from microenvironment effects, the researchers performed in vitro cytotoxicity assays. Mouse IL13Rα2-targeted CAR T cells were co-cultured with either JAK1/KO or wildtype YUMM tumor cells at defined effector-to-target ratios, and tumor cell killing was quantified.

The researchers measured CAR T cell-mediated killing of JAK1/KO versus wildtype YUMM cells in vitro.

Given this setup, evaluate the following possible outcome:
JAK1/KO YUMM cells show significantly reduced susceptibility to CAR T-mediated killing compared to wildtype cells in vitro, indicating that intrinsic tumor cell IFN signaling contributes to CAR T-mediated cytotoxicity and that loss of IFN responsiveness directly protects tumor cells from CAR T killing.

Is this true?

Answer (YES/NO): NO